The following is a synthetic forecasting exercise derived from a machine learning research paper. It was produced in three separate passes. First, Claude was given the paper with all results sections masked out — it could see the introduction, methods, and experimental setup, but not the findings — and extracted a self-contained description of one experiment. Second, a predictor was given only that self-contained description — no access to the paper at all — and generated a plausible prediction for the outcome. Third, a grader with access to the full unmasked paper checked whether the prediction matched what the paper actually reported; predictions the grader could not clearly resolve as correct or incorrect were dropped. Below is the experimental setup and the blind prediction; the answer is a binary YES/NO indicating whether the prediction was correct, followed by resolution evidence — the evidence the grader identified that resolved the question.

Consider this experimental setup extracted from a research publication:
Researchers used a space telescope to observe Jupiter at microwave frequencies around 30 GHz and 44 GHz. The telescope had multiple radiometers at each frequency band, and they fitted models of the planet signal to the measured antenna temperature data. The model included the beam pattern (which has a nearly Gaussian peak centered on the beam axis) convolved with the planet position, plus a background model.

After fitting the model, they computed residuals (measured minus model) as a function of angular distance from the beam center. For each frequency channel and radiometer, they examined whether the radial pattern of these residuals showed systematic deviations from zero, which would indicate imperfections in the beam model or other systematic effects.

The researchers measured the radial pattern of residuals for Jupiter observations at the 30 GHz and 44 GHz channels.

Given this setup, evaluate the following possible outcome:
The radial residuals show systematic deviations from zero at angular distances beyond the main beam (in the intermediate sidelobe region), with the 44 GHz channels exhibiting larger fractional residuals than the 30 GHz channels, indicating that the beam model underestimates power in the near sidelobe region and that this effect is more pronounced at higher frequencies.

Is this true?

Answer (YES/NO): NO